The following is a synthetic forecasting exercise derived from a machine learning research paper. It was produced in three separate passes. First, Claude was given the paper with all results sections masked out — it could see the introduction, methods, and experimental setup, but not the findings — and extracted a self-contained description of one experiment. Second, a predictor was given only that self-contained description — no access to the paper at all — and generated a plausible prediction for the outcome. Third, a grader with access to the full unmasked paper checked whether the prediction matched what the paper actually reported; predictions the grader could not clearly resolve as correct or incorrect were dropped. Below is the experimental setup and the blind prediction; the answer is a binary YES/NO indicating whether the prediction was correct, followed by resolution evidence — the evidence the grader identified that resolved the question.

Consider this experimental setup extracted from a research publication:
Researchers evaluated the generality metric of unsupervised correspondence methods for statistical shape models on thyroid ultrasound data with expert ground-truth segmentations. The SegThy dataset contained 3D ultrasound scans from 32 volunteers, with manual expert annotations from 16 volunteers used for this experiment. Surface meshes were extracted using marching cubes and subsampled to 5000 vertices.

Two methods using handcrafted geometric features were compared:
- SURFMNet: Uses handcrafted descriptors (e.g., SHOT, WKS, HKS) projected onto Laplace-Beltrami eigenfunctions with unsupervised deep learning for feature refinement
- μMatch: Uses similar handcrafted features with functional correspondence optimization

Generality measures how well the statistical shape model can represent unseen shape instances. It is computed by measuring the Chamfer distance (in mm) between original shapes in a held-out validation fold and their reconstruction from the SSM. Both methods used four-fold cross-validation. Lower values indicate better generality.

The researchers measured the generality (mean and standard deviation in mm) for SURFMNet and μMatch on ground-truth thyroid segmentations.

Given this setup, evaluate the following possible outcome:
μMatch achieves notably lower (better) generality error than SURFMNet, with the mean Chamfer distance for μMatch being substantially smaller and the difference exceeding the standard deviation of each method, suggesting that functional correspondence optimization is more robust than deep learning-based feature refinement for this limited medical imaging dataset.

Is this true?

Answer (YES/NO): YES